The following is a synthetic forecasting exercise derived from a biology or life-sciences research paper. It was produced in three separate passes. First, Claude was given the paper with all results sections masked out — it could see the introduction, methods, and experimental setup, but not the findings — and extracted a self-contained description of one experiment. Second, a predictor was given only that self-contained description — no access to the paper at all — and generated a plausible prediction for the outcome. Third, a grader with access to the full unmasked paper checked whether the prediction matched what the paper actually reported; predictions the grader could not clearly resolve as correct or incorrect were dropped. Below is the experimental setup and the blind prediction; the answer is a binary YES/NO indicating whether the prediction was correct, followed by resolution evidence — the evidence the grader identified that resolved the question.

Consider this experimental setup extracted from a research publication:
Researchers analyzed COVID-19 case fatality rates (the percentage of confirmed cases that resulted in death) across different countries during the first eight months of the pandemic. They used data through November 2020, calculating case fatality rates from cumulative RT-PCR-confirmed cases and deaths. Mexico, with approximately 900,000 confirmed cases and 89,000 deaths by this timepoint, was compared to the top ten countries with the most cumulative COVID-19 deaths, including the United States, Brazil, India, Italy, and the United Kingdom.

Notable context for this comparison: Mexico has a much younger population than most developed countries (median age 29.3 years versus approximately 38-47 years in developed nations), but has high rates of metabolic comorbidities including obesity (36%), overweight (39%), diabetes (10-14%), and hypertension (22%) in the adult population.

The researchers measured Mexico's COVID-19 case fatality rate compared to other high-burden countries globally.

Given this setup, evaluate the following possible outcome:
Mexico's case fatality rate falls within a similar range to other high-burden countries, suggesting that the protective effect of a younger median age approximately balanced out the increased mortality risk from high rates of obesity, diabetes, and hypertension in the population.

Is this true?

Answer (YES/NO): NO